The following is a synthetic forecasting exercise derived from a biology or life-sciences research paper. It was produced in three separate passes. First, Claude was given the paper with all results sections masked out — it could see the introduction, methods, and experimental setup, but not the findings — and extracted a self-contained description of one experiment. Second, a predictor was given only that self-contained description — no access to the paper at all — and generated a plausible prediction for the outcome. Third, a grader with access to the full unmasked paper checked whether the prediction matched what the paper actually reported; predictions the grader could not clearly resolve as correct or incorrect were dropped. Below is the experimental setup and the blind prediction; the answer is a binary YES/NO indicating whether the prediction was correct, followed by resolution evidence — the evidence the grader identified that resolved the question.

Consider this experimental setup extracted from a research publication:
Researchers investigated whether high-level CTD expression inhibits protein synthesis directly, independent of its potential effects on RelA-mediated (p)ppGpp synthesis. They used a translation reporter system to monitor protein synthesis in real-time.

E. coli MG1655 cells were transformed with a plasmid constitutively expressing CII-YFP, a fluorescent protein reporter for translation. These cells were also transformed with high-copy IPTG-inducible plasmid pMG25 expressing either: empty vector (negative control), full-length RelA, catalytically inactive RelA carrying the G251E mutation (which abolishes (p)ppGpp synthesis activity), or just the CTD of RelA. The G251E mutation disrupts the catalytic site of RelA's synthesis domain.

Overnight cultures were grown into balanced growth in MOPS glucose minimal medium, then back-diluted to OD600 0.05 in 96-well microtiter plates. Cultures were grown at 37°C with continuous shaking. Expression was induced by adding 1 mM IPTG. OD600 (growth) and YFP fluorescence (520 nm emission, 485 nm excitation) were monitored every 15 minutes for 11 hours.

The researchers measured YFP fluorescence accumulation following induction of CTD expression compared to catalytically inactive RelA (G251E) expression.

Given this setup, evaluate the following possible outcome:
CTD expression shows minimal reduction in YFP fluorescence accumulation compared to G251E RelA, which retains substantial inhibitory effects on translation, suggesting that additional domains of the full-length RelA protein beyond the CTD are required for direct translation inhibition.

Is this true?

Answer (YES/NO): NO